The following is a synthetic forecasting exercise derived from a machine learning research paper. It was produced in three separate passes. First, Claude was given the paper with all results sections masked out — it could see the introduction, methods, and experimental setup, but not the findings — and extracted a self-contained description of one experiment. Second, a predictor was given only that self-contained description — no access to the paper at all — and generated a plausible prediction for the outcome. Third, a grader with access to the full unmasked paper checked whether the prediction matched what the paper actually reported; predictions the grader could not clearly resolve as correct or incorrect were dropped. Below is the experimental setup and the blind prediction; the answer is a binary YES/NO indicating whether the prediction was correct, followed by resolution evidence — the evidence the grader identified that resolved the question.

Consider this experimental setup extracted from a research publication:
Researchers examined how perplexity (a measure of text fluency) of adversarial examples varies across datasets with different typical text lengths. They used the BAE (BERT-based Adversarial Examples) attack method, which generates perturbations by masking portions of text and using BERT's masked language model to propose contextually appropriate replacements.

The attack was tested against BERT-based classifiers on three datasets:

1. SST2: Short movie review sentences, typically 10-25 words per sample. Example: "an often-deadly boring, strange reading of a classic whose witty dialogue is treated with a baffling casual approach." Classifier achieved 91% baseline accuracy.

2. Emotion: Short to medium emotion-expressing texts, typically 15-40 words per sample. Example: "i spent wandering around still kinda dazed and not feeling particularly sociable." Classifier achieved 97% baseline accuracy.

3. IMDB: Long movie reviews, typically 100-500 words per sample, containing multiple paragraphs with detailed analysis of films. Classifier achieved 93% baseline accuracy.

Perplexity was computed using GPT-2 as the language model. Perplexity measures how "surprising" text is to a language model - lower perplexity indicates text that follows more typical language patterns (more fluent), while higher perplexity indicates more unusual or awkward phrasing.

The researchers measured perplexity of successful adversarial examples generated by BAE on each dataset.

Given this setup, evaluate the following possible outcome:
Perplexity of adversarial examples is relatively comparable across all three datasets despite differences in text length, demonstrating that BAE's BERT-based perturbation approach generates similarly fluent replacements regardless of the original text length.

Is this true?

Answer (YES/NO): NO